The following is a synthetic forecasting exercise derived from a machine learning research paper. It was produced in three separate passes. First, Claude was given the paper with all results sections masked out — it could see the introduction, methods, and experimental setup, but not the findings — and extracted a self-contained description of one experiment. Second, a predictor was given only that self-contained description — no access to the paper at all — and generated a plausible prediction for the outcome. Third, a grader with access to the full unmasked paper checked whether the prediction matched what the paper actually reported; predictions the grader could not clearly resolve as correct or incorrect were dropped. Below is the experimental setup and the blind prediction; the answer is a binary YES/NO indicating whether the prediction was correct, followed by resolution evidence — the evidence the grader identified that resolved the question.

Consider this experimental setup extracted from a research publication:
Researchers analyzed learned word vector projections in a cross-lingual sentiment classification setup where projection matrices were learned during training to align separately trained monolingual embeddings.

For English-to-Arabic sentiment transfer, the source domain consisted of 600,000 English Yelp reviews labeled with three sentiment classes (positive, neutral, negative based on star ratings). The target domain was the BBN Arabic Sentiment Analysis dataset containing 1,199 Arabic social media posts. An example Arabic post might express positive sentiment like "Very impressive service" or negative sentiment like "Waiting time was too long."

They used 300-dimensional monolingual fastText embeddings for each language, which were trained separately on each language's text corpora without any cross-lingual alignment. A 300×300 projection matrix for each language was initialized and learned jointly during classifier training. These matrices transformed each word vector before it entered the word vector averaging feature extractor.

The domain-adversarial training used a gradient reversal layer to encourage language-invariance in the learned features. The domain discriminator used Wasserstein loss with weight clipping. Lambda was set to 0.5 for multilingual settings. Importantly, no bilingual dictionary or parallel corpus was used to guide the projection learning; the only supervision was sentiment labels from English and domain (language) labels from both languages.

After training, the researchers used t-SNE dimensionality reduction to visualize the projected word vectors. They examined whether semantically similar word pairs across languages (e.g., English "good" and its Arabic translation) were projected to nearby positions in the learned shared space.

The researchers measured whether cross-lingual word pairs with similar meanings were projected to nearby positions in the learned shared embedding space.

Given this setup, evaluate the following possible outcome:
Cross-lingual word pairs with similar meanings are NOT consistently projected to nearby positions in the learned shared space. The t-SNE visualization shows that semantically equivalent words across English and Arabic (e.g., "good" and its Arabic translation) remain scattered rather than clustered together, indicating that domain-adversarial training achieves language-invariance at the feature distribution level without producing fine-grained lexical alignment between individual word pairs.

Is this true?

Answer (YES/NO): NO